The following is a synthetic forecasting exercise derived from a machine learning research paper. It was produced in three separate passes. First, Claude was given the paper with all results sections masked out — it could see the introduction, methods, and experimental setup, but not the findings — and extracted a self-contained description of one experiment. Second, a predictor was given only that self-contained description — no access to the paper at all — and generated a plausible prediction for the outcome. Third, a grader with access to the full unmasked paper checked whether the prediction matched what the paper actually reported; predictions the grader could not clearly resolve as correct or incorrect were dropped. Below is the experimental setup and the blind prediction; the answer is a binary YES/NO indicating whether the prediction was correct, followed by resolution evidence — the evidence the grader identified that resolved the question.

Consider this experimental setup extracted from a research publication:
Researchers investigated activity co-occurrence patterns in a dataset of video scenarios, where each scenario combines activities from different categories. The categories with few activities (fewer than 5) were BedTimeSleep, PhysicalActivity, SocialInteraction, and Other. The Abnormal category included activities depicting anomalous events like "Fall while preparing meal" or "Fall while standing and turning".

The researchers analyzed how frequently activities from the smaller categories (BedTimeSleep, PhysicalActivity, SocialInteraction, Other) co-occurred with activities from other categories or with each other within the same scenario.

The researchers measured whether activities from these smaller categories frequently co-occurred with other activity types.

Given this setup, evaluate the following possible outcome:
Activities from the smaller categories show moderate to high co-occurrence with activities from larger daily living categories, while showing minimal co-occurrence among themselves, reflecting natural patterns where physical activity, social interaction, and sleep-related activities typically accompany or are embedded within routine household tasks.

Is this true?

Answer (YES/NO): NO